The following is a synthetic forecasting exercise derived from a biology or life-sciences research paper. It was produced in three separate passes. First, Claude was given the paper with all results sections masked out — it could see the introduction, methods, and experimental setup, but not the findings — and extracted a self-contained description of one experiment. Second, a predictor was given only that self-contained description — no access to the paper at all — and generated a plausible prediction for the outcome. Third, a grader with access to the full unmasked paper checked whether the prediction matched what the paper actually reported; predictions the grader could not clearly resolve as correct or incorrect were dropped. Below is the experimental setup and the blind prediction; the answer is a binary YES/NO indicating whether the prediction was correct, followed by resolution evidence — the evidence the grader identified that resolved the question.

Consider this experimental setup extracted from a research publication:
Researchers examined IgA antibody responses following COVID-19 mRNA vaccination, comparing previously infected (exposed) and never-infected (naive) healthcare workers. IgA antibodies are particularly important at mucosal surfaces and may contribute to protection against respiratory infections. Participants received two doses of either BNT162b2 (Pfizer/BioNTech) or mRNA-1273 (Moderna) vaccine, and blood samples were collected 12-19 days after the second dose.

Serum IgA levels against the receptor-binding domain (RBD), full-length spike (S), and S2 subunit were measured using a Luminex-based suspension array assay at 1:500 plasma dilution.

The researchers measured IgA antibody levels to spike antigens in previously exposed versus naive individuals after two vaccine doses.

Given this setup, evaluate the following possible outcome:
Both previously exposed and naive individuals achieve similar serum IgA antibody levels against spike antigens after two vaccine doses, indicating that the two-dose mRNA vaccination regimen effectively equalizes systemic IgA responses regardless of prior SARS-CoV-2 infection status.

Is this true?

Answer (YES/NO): NO